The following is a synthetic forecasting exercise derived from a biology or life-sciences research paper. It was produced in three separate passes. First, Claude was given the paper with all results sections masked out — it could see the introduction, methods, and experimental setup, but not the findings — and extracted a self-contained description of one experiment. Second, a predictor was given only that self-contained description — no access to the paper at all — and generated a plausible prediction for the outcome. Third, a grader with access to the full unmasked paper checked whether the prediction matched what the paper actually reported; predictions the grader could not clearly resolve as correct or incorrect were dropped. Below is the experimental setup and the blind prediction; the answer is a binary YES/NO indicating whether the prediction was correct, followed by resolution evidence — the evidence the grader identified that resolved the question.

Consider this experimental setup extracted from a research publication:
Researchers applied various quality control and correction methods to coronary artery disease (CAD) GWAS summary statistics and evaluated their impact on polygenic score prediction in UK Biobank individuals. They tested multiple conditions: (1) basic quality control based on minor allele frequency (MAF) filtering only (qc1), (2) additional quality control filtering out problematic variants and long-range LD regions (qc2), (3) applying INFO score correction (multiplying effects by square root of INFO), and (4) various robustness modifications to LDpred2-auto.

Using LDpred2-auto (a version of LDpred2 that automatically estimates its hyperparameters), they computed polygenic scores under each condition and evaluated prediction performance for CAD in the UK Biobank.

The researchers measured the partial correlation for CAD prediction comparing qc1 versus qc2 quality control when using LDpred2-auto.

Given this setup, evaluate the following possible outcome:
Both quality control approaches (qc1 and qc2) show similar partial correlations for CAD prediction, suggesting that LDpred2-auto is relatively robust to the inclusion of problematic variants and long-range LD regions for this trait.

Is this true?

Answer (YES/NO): NO